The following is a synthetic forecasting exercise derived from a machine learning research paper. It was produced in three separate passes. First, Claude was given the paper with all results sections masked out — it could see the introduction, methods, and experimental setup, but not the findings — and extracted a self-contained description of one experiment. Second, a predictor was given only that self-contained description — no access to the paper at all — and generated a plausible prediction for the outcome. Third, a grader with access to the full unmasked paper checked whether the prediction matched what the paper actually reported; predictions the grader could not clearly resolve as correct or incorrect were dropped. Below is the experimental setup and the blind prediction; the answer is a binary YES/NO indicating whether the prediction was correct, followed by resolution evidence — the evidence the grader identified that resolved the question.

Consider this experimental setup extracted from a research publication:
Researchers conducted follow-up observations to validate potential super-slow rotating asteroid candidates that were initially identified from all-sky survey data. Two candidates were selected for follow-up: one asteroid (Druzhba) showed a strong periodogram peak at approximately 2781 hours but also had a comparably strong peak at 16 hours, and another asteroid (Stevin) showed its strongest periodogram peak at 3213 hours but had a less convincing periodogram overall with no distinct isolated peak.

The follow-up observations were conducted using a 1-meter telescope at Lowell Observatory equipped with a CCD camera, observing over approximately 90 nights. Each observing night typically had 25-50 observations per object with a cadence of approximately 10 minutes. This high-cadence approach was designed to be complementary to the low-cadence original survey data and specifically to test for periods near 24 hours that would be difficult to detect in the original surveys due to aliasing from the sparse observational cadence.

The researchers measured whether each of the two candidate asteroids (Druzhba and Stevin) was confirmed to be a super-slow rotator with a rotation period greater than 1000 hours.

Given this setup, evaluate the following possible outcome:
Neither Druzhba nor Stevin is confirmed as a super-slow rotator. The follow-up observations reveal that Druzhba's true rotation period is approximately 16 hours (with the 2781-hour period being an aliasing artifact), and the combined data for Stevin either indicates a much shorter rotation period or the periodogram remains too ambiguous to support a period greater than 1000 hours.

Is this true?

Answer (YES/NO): NO